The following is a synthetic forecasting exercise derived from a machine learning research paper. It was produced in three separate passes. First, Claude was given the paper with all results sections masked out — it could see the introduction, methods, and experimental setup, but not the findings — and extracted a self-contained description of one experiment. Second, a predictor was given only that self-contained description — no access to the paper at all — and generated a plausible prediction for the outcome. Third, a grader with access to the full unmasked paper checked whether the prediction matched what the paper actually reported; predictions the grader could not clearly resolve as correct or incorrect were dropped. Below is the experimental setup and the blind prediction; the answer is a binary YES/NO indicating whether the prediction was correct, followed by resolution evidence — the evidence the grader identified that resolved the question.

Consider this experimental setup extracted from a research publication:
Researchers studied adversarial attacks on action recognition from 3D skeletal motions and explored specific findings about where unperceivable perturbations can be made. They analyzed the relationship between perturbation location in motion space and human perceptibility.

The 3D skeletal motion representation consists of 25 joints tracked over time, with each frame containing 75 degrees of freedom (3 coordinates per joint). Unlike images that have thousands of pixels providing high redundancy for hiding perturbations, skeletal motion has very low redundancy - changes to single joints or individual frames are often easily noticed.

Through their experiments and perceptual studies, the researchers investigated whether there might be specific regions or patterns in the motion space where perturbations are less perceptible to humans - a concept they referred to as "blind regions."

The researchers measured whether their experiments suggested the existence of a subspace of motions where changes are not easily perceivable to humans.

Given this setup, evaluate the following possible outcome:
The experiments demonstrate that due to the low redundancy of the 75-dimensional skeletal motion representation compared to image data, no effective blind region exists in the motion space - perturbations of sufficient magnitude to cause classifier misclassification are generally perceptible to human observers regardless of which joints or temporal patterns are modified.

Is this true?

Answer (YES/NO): NO